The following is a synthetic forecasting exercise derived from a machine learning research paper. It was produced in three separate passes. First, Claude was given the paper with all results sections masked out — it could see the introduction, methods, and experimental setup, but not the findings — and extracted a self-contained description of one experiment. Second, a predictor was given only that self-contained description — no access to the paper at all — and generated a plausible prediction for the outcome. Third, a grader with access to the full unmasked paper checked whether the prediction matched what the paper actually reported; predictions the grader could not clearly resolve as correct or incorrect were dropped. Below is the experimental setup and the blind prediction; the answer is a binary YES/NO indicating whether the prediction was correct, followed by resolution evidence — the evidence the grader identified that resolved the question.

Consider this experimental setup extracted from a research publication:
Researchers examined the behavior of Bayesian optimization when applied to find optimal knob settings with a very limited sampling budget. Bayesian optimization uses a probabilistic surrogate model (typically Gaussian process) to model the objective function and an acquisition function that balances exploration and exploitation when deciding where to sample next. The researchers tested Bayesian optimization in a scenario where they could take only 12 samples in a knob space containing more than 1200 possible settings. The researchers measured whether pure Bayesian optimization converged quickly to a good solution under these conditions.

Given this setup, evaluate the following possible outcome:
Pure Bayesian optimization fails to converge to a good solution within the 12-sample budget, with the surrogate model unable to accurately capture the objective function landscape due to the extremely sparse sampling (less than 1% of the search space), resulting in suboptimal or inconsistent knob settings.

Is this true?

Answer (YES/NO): YES